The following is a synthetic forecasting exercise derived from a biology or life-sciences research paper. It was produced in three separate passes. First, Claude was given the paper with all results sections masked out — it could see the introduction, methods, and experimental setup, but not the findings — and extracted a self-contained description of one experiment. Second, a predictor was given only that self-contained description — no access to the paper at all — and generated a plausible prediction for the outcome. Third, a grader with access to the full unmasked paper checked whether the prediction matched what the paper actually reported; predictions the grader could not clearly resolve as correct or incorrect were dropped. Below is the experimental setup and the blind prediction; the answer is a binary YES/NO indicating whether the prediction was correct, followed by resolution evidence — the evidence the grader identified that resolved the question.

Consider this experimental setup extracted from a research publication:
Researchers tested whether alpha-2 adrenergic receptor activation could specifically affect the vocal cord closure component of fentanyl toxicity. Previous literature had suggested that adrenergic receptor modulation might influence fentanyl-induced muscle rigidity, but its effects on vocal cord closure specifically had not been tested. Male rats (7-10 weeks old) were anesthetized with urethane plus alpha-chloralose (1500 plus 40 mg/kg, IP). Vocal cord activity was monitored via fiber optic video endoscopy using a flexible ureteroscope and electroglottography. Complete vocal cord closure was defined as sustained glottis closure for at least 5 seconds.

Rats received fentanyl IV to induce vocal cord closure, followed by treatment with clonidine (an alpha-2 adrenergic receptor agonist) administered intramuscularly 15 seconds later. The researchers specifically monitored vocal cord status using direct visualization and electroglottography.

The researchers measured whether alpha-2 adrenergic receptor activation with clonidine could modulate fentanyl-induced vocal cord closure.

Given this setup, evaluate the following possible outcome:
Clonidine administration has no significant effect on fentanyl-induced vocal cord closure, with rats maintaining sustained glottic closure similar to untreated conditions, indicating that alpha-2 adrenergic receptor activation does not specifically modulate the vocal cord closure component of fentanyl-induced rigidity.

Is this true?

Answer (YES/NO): NO